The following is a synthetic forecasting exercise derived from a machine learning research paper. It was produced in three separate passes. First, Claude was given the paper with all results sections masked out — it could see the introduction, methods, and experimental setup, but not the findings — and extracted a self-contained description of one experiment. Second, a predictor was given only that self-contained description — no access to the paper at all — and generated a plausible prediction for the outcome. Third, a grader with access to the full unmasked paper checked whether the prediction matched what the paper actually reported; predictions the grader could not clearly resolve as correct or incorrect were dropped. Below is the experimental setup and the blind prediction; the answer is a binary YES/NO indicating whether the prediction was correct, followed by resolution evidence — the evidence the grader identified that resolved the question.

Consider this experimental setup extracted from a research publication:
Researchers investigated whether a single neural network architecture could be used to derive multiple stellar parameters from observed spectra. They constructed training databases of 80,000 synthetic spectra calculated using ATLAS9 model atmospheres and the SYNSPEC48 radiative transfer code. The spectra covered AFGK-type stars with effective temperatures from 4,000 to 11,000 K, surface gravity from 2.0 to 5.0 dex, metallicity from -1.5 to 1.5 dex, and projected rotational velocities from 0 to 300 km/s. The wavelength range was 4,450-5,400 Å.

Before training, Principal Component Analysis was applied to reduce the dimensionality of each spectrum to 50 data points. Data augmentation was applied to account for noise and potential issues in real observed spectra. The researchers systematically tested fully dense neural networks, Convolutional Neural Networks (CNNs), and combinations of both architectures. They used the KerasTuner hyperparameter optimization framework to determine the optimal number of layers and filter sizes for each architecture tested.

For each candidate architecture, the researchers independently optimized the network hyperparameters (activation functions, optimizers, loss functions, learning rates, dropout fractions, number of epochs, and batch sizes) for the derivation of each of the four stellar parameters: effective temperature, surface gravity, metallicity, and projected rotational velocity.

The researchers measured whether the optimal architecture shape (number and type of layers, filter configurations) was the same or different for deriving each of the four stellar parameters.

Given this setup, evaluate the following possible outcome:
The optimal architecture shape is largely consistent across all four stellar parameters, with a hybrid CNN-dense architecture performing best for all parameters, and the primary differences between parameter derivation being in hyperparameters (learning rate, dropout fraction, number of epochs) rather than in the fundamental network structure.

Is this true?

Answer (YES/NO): YES